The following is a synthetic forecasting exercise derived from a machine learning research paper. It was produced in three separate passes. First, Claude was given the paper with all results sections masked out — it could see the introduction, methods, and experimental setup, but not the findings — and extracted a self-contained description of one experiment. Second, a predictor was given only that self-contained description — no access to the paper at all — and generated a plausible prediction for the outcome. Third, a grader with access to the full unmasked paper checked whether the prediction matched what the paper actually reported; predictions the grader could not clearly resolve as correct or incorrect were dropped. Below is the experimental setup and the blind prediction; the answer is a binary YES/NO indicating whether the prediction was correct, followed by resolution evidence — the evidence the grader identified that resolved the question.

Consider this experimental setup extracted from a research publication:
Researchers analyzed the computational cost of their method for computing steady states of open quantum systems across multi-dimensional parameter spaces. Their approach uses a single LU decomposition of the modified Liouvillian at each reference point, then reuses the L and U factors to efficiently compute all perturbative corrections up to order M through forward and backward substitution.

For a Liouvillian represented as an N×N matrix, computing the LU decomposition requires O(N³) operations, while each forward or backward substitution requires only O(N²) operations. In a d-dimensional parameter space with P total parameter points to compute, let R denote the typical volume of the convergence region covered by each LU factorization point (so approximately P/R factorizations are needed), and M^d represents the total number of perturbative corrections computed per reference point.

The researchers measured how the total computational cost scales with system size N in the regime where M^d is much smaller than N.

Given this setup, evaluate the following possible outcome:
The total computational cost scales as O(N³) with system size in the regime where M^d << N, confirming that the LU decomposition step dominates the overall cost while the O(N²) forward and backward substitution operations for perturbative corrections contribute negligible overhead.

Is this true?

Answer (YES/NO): YES